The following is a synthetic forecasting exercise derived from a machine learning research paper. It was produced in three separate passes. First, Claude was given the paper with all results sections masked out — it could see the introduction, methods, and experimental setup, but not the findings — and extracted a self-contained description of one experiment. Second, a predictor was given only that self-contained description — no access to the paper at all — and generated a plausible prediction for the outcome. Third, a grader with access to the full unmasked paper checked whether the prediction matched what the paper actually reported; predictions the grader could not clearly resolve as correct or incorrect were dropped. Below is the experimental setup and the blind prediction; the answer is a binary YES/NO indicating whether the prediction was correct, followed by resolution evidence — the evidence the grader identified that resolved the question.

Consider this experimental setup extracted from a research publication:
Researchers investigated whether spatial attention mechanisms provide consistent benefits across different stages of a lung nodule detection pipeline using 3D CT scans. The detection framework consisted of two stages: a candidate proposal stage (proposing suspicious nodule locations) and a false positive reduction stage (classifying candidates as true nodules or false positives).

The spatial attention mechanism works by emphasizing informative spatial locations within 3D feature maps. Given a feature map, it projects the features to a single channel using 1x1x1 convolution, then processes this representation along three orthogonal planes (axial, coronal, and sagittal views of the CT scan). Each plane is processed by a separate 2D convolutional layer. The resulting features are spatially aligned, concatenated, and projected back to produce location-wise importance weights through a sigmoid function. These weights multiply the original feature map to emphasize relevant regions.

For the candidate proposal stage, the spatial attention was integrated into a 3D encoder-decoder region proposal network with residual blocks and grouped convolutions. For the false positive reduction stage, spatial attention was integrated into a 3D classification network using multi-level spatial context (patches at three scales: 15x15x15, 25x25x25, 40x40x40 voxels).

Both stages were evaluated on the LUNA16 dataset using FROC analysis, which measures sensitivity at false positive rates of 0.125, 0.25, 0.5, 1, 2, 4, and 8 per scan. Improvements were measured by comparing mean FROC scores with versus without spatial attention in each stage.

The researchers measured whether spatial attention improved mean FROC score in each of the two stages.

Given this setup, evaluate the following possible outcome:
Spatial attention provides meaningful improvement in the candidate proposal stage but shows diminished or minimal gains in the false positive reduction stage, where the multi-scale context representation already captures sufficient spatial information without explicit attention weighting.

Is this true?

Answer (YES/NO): NO